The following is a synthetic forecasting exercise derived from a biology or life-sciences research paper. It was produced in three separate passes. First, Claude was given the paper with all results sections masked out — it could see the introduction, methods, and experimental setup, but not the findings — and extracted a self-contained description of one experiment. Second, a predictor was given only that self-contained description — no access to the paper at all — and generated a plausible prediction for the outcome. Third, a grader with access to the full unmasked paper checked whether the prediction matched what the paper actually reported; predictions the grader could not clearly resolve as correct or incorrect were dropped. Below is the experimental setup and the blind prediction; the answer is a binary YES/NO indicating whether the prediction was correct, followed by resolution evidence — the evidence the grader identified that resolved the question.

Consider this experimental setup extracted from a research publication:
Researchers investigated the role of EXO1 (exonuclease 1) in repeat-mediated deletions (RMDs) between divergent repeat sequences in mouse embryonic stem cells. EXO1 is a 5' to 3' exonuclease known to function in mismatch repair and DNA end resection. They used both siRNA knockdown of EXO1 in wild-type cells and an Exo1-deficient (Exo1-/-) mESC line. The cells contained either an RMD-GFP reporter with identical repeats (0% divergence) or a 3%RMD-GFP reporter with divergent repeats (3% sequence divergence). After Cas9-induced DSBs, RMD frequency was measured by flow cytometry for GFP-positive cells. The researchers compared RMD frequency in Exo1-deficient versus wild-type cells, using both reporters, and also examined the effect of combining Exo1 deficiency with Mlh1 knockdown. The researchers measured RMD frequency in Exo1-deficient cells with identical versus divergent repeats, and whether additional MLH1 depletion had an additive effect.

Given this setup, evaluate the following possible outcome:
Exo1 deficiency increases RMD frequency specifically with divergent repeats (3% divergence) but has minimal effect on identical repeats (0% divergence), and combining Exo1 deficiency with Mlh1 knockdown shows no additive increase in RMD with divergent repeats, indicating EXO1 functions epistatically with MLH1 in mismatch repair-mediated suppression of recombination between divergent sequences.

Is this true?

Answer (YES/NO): NO